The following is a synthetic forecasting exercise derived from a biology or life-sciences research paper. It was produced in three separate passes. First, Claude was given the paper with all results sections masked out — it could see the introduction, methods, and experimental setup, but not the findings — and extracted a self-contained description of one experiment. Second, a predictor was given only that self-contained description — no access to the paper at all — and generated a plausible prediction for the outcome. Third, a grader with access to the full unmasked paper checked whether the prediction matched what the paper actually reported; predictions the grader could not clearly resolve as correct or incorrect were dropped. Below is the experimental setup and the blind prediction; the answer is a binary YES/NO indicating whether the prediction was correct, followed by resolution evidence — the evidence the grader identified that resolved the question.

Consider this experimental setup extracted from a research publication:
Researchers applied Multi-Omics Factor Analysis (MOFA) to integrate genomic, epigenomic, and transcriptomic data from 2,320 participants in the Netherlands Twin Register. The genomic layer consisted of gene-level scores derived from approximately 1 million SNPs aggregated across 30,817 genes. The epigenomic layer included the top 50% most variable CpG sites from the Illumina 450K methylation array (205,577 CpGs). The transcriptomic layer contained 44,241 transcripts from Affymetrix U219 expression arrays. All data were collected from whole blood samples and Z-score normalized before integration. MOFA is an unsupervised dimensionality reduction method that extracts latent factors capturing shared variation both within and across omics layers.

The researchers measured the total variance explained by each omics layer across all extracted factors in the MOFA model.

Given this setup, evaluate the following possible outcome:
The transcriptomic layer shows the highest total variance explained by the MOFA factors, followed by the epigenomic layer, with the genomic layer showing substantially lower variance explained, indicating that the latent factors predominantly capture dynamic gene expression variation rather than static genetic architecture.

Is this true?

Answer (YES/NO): NO